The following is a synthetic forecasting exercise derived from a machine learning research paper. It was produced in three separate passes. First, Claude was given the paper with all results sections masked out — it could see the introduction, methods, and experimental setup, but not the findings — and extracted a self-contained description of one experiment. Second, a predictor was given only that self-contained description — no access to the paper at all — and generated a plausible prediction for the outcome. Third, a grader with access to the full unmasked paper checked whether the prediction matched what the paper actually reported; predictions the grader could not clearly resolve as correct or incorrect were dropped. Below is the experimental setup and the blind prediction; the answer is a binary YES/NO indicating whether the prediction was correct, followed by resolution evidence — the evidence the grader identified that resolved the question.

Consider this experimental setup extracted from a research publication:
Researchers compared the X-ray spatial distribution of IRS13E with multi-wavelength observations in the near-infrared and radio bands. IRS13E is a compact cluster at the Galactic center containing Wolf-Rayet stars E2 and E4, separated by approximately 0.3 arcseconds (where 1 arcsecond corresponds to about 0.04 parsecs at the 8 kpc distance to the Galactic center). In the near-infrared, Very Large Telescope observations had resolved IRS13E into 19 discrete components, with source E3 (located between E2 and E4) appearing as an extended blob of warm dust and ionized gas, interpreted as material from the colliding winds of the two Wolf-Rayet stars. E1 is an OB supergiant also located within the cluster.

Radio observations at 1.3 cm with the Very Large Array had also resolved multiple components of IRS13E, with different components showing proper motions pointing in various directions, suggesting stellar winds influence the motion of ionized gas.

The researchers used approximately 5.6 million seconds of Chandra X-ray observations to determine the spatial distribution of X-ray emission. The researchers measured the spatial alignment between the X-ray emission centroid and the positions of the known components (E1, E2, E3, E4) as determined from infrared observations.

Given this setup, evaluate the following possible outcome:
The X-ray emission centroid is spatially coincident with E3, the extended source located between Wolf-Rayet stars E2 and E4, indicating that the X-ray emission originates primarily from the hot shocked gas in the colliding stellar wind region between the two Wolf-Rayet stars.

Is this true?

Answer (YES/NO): NO